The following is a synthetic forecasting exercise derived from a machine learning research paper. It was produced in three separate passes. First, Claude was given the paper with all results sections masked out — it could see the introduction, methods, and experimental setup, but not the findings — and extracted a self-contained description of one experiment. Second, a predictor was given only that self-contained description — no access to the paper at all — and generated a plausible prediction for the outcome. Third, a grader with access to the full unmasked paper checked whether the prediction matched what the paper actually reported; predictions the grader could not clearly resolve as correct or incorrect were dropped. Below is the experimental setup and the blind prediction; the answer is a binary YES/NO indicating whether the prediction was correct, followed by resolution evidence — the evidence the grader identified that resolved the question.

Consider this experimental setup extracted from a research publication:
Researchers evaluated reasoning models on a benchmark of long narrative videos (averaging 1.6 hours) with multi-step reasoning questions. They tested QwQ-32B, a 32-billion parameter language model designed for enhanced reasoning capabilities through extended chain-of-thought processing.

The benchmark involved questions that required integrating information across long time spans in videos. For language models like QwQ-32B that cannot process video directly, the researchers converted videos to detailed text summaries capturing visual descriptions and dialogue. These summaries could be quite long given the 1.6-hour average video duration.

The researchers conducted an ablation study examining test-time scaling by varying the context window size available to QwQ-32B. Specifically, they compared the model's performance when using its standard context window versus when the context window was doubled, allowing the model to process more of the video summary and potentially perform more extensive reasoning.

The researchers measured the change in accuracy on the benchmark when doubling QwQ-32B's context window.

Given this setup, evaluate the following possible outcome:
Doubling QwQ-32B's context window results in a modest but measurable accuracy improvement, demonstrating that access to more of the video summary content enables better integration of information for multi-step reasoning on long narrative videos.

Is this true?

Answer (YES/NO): NO